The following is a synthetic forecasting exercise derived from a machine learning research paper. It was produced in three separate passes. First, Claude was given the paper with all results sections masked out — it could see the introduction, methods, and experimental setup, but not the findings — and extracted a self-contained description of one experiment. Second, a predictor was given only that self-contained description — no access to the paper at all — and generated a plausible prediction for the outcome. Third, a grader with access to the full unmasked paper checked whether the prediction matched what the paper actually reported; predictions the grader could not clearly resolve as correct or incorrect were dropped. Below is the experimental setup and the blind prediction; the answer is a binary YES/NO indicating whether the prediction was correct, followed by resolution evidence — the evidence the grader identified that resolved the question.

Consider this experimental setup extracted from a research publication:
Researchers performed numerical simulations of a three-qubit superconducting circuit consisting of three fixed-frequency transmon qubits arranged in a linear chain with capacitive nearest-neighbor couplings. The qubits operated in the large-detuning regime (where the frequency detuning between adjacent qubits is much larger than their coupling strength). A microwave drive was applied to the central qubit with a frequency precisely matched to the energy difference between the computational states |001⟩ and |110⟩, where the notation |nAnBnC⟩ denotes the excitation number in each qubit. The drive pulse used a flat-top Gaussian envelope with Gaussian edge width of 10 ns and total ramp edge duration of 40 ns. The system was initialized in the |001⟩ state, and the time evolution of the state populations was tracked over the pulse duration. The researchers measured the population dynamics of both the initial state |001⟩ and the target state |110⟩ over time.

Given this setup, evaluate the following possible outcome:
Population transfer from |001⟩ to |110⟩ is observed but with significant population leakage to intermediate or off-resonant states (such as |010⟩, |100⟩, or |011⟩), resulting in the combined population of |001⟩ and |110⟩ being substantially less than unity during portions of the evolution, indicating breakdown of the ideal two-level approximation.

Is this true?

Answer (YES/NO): NO